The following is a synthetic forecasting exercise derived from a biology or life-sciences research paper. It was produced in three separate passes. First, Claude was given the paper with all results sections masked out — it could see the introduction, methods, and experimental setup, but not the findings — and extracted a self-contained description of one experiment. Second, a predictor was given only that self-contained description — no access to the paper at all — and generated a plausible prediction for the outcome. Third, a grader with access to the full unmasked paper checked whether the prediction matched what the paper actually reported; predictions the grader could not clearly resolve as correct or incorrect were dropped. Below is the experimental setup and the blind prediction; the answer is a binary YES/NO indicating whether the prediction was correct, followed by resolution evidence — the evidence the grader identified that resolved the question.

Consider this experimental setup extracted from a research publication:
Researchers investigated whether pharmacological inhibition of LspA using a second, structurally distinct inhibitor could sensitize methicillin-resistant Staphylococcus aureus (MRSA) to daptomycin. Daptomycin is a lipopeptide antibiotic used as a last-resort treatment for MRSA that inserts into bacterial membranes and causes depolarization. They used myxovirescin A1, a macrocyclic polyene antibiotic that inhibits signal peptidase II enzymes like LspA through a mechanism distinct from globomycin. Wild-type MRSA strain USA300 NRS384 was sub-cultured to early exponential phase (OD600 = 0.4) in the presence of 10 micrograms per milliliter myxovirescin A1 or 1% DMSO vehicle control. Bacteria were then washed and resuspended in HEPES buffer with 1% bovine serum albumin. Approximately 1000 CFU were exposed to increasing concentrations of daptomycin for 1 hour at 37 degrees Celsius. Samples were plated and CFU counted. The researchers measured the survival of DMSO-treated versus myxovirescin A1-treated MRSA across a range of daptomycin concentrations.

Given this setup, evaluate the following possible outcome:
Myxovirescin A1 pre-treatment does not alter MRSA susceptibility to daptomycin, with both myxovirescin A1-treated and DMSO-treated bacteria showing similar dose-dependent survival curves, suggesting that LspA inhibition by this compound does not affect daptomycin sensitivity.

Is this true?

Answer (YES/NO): NO